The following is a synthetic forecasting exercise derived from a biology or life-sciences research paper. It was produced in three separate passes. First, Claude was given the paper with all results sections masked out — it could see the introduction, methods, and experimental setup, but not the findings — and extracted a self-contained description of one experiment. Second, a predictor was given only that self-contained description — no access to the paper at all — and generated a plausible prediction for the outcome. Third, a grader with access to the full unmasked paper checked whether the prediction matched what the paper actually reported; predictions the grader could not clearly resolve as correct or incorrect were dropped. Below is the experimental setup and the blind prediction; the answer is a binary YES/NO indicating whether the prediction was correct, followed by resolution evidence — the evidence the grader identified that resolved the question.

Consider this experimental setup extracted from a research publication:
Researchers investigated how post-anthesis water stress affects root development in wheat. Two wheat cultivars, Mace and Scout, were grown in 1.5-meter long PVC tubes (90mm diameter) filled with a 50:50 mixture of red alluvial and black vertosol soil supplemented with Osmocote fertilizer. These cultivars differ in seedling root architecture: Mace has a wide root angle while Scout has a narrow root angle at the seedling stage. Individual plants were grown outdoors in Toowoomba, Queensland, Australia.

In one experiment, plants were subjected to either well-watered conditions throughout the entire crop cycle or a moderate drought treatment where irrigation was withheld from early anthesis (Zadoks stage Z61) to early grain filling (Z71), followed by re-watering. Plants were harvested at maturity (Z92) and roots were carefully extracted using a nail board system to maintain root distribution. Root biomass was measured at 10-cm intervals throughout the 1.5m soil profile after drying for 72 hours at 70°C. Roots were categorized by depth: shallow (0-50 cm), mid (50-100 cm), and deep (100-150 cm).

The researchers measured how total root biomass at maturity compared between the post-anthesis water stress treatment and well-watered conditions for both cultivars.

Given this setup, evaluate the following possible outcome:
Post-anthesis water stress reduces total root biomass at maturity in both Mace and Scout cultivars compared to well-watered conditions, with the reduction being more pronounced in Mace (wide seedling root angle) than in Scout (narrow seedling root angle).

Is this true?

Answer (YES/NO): NO